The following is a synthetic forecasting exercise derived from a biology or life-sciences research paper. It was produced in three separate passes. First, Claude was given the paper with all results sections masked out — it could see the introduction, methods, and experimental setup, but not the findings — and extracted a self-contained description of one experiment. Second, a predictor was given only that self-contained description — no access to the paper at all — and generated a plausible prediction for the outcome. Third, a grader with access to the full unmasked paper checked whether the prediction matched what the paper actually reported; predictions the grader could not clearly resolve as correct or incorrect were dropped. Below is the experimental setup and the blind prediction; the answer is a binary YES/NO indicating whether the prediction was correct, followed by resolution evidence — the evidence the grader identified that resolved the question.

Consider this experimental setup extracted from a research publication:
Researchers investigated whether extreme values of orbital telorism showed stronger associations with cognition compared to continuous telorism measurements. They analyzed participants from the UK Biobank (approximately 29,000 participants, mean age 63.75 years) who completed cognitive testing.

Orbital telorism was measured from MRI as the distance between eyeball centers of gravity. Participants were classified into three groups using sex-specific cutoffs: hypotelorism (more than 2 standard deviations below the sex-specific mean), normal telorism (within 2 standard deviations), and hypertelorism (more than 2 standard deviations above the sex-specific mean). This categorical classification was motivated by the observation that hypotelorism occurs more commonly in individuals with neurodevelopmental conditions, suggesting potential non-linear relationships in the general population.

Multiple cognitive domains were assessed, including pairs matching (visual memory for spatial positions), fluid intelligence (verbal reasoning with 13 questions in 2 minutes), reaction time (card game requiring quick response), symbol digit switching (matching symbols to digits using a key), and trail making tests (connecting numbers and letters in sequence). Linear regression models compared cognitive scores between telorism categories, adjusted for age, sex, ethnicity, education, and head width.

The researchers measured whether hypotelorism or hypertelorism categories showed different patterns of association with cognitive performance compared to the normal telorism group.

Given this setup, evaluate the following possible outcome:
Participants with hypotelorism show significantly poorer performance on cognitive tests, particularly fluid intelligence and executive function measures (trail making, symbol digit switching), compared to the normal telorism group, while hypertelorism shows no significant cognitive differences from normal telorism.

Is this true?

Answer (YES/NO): NO